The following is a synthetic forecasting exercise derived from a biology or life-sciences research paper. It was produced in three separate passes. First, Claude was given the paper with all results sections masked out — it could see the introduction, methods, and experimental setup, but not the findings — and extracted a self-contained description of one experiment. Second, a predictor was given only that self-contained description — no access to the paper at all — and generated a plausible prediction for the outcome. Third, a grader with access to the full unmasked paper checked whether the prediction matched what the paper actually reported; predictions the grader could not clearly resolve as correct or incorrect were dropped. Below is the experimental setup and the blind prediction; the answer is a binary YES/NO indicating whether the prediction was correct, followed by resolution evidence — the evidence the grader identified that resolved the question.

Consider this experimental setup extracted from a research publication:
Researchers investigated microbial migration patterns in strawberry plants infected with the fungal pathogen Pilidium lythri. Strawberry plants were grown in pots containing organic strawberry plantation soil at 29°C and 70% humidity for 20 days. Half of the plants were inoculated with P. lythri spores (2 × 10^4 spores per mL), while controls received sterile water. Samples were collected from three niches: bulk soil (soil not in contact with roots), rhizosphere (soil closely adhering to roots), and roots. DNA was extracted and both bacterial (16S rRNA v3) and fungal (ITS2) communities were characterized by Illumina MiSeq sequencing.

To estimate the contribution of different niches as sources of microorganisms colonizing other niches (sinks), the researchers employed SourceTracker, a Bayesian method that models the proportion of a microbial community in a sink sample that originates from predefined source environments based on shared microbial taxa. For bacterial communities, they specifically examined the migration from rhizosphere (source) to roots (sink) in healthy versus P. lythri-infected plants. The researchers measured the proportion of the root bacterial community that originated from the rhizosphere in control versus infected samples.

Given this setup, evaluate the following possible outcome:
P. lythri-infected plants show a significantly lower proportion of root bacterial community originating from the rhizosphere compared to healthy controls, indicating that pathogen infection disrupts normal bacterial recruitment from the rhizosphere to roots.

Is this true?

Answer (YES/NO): NO